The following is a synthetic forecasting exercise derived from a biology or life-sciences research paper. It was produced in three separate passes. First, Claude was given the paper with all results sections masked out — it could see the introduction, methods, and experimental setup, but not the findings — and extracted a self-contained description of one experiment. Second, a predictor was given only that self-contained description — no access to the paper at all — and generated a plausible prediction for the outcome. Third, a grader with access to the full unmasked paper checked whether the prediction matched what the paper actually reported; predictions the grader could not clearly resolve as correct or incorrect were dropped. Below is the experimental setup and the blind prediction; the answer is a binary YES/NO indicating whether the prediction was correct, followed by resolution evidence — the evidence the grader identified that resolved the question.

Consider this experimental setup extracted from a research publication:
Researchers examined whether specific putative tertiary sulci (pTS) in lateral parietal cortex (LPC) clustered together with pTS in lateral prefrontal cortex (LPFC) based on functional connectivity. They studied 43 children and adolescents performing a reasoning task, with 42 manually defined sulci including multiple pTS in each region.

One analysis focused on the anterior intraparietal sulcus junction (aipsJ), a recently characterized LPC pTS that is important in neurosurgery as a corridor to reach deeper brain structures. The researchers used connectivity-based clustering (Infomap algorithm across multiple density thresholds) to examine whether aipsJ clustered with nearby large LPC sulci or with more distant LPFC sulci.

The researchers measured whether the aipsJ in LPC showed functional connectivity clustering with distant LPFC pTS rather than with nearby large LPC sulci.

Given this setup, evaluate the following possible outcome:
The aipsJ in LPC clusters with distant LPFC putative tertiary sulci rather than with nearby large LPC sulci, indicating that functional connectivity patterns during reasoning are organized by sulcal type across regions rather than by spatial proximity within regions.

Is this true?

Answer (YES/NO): YES